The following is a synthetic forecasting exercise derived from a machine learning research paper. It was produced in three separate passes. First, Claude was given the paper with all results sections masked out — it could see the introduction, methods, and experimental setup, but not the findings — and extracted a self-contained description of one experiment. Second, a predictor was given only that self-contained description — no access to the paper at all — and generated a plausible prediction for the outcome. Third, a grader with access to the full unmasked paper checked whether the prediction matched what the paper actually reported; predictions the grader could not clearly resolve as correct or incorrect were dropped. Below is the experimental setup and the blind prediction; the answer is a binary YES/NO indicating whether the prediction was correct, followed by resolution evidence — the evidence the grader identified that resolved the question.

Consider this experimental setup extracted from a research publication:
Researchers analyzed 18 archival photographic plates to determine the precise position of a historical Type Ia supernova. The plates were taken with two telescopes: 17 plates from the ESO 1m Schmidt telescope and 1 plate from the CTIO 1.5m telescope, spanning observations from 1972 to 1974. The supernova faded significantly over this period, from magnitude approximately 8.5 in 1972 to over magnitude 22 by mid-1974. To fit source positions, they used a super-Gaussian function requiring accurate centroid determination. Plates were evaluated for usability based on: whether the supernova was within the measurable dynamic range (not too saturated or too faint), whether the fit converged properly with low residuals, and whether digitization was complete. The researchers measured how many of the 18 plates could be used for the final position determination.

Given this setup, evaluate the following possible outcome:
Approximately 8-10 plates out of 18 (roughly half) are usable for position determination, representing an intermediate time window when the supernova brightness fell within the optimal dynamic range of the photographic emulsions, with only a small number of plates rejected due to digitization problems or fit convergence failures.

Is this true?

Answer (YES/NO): NO